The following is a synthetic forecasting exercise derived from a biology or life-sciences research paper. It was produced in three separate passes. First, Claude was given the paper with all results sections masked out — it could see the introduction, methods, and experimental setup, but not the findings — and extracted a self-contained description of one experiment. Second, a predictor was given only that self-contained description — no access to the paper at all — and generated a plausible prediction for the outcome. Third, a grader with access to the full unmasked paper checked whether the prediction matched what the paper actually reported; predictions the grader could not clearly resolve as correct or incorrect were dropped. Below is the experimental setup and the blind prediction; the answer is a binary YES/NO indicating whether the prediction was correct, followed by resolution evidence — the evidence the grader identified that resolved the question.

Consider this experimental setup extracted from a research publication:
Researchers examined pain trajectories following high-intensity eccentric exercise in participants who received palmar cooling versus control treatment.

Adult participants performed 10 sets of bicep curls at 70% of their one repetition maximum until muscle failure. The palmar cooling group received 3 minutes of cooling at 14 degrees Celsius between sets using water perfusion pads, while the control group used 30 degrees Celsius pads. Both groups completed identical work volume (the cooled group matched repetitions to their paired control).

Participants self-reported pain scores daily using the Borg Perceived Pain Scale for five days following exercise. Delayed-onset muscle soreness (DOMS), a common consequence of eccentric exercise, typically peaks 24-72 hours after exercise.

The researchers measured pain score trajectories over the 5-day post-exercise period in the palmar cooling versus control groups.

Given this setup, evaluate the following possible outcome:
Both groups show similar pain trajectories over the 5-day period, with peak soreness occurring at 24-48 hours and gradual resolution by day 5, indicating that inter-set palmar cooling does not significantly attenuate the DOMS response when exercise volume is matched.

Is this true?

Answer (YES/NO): NO